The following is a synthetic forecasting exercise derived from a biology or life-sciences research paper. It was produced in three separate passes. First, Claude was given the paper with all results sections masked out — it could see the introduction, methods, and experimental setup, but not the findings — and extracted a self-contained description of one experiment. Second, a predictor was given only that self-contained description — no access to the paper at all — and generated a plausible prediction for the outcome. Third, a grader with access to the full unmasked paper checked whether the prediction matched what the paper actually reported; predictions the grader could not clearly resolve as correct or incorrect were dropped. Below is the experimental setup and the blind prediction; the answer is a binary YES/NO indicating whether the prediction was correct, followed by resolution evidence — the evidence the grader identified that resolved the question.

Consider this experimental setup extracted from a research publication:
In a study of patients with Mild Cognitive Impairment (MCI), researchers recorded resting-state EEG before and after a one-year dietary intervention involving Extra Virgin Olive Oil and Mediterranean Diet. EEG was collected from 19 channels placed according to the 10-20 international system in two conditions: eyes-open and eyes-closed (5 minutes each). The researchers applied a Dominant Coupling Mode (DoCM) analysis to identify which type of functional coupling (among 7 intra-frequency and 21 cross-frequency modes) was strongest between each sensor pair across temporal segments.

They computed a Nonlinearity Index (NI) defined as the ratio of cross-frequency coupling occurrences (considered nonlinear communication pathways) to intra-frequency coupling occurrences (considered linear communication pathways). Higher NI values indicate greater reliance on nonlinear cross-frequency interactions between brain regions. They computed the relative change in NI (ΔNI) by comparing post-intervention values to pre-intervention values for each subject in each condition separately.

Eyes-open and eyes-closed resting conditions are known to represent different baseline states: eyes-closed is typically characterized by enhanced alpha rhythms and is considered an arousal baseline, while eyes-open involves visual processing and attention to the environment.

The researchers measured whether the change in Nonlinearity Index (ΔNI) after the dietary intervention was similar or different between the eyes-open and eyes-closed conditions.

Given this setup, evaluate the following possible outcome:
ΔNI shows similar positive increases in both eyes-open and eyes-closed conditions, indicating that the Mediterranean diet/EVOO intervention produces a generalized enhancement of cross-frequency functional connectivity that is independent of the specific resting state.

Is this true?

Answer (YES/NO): NO